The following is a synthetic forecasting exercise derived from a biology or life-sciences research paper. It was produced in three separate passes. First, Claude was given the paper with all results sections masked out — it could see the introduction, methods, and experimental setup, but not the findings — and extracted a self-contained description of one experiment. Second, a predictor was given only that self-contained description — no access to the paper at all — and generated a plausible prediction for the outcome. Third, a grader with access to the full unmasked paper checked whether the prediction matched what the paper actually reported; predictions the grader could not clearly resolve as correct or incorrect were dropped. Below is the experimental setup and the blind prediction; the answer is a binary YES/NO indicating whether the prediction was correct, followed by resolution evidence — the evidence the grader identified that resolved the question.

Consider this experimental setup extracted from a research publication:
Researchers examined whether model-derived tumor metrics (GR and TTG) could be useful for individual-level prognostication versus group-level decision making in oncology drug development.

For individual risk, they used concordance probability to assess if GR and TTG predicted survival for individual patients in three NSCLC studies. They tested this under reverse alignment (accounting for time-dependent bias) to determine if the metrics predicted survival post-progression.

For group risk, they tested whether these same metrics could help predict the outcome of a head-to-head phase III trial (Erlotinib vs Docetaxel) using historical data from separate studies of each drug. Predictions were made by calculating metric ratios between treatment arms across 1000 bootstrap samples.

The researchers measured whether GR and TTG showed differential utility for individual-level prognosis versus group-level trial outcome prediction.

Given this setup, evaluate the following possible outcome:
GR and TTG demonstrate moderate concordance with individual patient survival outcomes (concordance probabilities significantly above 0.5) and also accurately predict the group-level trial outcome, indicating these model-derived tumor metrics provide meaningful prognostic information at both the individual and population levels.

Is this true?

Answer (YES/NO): NO